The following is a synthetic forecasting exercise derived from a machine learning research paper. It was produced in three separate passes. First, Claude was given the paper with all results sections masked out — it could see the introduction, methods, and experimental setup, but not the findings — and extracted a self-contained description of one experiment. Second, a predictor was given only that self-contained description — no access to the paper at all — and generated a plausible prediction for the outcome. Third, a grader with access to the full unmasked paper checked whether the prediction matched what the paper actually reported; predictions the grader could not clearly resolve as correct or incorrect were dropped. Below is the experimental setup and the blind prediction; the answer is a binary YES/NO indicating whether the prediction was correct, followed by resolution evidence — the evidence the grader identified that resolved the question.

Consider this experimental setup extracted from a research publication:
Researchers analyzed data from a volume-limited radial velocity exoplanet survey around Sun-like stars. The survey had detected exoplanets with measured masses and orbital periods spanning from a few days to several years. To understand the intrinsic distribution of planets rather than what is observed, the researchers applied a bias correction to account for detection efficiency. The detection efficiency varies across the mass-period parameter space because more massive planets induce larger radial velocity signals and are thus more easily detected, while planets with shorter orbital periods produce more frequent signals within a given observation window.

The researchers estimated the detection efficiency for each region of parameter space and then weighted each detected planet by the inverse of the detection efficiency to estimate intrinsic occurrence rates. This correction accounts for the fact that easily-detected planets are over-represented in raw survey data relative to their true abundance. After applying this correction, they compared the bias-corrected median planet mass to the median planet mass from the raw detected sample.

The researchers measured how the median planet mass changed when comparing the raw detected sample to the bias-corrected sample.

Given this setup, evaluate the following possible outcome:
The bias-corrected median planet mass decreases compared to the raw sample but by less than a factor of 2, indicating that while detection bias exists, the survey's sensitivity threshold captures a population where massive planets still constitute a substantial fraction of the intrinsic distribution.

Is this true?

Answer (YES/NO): NO